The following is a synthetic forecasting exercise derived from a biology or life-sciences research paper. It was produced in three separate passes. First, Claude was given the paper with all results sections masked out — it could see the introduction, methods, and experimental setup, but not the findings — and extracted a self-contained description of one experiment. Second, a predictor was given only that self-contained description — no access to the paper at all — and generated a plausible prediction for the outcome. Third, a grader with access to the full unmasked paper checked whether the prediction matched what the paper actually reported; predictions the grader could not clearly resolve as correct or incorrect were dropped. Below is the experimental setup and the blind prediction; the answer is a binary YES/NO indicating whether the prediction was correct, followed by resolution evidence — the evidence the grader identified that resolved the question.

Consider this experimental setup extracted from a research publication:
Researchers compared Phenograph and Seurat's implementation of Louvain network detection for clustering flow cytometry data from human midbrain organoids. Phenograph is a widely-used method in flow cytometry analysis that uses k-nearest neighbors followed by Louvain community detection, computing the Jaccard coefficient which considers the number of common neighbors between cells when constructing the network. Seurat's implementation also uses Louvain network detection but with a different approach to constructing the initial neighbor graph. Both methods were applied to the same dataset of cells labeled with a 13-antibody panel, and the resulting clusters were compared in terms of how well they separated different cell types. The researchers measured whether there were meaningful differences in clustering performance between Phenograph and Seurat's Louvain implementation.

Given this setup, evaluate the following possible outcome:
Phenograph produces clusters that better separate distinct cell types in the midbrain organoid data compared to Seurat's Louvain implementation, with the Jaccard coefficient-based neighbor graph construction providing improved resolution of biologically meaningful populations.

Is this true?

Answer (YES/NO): NO